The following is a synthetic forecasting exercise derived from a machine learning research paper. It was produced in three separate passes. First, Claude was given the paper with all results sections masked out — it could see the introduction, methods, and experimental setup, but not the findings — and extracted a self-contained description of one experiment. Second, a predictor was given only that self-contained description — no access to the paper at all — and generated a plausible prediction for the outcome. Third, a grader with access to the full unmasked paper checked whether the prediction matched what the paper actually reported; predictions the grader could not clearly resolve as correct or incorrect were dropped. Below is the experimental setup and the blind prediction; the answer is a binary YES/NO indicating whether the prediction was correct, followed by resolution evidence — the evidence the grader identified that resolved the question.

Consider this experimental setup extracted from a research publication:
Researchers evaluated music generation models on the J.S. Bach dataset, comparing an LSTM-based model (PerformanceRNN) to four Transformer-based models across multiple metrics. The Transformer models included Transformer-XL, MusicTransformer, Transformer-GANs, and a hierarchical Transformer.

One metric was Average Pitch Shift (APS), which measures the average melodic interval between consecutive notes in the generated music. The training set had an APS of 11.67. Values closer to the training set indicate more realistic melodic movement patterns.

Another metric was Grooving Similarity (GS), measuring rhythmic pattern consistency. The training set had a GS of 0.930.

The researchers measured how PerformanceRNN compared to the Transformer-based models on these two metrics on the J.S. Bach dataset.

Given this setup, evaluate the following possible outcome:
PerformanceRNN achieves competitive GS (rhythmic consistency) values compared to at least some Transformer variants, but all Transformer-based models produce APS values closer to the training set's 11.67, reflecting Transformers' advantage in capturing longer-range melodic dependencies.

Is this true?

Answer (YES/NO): NO